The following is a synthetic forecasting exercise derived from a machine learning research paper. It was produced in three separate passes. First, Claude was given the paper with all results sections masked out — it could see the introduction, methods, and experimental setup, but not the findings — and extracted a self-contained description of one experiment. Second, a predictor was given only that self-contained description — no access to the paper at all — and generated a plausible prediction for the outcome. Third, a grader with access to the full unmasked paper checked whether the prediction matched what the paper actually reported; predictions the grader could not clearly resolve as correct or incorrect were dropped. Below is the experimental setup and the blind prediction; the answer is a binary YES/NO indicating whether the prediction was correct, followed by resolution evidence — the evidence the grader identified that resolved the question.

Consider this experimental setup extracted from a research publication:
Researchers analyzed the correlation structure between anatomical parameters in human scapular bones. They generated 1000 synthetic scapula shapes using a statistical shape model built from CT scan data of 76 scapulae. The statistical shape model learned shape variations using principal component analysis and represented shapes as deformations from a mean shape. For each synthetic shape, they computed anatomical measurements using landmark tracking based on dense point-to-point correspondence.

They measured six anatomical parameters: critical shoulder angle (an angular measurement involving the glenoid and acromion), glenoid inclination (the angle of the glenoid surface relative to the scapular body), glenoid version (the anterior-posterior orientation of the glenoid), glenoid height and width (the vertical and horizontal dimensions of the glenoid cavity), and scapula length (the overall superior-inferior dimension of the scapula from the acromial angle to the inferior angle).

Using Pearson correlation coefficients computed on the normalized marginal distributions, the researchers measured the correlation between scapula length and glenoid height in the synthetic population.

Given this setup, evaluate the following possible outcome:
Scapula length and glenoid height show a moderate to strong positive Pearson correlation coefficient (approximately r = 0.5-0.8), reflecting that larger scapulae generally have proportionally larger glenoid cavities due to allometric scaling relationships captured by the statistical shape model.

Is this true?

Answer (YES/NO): YES